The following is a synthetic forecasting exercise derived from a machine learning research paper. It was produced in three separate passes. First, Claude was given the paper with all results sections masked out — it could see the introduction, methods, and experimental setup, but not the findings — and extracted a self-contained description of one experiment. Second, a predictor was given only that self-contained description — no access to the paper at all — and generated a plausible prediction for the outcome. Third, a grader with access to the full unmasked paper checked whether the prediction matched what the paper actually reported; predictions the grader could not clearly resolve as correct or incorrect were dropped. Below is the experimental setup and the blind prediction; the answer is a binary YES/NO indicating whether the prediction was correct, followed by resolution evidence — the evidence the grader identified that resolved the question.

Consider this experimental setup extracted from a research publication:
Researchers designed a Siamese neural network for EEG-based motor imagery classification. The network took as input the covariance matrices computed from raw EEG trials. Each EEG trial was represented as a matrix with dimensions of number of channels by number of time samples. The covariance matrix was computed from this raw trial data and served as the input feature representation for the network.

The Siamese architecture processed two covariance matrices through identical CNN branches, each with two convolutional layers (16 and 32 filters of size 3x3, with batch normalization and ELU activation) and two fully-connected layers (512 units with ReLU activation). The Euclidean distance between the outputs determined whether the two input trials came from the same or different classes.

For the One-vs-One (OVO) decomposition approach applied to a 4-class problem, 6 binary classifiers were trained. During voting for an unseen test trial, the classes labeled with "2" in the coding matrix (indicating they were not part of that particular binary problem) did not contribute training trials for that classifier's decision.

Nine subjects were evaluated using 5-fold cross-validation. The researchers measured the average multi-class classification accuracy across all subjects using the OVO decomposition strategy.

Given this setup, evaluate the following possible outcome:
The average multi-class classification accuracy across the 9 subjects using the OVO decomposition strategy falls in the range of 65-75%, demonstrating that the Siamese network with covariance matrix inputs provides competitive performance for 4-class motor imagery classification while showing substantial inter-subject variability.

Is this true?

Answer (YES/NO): NO